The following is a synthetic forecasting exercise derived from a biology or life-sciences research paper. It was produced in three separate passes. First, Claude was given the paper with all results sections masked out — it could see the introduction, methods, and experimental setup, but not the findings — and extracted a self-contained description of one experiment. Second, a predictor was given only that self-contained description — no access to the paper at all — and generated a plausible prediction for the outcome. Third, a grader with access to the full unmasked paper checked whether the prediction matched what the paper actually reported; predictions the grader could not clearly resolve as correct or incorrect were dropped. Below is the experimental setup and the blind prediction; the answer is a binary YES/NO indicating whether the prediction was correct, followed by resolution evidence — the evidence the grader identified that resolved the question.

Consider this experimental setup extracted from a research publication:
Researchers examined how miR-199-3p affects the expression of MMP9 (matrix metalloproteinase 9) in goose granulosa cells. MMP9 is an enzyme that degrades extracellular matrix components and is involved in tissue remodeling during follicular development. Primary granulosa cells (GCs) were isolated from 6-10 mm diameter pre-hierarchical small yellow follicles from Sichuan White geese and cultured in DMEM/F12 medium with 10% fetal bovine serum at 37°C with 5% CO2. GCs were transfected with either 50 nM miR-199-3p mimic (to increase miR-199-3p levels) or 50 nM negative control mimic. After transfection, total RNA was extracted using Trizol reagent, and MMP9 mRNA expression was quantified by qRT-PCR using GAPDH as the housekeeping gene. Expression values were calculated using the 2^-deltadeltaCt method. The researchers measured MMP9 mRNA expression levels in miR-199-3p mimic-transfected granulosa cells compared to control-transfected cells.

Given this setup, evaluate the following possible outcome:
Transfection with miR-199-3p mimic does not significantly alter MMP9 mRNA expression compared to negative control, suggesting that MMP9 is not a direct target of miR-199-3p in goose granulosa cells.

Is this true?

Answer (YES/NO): NO